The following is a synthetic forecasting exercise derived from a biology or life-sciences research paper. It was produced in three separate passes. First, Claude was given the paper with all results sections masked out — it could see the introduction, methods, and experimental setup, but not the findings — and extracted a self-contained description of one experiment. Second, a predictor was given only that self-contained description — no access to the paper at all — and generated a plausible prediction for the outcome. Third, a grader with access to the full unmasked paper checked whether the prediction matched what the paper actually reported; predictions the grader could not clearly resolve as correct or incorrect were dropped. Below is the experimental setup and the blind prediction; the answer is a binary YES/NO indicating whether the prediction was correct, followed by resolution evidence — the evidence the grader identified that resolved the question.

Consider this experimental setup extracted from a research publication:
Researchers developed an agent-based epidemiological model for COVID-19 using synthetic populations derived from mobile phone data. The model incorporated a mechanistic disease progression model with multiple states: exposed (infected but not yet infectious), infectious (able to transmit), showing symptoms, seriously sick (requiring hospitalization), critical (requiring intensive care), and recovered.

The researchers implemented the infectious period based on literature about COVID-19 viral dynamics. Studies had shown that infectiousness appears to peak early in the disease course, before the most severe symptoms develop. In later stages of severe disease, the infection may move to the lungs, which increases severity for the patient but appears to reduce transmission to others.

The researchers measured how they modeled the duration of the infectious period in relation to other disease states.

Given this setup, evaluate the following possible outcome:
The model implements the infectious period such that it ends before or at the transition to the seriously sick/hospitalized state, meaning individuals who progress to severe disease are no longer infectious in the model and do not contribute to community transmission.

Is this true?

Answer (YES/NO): YES